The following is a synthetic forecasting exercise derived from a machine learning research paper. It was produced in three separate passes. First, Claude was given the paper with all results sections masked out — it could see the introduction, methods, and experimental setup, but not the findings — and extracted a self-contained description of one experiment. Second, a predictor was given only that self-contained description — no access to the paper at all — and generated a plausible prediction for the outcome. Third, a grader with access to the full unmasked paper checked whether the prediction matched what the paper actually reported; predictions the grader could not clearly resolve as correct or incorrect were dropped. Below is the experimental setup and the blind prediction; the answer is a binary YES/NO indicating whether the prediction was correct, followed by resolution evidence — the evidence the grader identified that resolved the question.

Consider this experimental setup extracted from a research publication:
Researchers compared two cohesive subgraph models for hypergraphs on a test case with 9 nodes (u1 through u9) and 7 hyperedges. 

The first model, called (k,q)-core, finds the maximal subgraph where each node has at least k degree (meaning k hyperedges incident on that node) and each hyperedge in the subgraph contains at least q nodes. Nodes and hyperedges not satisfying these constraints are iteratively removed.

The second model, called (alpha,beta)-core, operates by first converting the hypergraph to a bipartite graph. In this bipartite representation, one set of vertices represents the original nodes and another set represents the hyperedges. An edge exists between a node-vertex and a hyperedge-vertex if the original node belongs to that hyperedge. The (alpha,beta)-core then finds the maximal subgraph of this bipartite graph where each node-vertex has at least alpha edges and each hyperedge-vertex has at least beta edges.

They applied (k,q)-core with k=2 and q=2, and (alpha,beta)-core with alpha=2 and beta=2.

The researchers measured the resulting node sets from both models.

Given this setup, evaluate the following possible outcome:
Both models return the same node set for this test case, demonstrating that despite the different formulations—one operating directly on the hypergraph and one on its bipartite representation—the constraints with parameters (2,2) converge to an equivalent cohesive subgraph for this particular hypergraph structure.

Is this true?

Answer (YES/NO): YES